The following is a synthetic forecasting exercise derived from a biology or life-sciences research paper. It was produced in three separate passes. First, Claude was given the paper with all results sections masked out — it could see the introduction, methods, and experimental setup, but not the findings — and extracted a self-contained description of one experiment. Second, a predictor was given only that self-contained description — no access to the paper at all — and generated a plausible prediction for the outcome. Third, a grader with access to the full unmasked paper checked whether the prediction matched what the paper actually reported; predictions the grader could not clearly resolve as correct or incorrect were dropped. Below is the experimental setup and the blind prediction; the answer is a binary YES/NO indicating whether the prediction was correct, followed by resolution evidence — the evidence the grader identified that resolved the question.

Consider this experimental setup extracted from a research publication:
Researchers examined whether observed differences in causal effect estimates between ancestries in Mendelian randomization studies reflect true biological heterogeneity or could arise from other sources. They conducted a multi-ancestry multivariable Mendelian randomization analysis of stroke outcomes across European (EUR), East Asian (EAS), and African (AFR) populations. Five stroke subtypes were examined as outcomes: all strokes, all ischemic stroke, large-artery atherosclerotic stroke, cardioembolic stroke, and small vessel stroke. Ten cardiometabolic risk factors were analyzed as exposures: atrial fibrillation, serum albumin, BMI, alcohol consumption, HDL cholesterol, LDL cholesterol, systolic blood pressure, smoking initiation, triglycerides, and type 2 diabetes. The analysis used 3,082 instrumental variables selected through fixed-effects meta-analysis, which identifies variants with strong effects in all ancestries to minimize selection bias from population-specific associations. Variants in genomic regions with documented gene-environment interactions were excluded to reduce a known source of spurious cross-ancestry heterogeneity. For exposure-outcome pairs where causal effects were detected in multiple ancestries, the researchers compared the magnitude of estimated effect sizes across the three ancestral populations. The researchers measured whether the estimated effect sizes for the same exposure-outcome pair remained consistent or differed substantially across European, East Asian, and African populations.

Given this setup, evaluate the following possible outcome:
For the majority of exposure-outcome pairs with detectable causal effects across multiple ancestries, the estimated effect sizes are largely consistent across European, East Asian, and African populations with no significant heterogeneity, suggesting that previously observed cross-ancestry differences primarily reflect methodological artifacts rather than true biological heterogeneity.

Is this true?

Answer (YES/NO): YES